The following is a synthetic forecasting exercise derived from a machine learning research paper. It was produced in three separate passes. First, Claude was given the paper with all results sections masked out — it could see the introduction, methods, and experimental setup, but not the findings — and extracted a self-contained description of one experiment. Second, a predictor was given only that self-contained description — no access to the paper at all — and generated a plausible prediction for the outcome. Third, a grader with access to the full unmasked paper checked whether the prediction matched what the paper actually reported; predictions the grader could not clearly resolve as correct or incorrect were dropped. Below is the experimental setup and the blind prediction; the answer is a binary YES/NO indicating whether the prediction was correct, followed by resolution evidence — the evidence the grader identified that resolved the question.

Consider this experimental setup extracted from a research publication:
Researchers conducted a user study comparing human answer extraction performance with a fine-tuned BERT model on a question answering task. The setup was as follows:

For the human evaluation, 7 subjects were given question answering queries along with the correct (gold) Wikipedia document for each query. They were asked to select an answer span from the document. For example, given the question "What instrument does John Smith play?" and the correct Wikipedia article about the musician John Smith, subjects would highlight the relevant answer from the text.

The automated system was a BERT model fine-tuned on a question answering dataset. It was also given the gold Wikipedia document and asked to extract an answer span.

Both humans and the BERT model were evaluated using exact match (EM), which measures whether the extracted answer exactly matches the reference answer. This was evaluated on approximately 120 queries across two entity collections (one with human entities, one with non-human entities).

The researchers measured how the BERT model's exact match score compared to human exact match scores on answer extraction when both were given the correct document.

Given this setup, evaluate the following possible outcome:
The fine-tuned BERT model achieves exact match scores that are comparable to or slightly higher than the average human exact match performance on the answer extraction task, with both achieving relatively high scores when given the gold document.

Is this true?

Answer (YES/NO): NO